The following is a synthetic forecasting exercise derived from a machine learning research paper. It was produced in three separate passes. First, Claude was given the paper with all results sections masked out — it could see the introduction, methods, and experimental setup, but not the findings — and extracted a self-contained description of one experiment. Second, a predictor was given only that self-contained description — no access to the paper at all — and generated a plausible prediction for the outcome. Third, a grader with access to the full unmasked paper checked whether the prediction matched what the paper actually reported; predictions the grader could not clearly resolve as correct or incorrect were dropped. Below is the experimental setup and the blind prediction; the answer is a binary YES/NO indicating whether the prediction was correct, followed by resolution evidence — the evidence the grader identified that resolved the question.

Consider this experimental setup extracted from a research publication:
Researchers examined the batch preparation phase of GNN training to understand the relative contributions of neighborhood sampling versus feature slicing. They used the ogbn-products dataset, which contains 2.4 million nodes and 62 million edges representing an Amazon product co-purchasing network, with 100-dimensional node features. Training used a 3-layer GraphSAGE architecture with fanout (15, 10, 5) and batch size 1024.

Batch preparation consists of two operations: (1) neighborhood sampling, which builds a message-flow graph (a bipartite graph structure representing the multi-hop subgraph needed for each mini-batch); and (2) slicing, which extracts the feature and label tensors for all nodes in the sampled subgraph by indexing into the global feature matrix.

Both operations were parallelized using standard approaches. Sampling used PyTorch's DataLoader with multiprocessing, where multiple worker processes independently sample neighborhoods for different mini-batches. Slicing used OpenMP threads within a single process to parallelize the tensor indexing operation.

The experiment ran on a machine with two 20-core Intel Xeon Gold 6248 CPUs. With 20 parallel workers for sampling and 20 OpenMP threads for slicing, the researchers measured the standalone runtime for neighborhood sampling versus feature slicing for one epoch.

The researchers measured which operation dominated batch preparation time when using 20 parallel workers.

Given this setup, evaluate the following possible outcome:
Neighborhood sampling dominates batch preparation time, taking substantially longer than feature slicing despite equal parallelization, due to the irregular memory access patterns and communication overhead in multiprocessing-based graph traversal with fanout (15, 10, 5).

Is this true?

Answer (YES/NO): YES